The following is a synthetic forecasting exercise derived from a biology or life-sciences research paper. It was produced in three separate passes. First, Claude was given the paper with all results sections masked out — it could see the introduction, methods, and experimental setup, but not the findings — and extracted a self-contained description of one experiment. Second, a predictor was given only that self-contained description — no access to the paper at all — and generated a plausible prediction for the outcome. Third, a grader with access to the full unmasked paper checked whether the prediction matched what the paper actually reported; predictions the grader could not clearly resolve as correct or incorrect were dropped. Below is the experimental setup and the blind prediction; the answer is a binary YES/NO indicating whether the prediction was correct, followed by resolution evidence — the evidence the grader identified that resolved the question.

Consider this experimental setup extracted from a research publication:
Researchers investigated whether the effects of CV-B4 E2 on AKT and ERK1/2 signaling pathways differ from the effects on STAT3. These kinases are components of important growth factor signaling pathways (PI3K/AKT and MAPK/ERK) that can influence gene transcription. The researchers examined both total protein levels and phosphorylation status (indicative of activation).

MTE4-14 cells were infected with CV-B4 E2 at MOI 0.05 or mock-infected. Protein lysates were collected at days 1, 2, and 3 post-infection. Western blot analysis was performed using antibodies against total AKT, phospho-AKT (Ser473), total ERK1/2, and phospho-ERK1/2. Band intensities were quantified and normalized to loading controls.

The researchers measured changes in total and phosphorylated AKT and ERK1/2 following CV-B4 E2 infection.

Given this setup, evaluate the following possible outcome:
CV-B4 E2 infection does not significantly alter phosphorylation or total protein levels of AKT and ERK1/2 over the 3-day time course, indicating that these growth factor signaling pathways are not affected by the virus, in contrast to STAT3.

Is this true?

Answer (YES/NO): NO